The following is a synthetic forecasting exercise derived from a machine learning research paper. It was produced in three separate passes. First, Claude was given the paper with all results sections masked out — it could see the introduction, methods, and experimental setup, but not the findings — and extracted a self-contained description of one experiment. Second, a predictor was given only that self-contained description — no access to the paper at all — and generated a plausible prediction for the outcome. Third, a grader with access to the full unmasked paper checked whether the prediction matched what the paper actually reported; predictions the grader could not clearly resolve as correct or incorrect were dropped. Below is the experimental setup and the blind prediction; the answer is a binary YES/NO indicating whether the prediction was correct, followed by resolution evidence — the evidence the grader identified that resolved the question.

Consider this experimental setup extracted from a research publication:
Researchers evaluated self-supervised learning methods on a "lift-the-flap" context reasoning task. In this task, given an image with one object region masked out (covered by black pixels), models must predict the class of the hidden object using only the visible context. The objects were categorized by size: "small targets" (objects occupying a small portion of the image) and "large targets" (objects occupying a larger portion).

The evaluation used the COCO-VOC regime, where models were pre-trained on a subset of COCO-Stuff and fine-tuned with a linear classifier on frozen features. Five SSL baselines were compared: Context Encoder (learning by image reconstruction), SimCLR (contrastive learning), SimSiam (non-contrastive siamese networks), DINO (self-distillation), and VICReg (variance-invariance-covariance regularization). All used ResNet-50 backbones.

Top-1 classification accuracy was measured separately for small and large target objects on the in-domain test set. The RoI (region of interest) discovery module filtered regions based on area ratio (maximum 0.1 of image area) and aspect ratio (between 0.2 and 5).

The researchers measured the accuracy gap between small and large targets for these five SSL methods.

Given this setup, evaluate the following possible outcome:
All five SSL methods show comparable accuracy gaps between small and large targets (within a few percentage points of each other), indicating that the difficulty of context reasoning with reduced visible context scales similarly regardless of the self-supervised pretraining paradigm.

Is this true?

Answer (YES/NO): NO